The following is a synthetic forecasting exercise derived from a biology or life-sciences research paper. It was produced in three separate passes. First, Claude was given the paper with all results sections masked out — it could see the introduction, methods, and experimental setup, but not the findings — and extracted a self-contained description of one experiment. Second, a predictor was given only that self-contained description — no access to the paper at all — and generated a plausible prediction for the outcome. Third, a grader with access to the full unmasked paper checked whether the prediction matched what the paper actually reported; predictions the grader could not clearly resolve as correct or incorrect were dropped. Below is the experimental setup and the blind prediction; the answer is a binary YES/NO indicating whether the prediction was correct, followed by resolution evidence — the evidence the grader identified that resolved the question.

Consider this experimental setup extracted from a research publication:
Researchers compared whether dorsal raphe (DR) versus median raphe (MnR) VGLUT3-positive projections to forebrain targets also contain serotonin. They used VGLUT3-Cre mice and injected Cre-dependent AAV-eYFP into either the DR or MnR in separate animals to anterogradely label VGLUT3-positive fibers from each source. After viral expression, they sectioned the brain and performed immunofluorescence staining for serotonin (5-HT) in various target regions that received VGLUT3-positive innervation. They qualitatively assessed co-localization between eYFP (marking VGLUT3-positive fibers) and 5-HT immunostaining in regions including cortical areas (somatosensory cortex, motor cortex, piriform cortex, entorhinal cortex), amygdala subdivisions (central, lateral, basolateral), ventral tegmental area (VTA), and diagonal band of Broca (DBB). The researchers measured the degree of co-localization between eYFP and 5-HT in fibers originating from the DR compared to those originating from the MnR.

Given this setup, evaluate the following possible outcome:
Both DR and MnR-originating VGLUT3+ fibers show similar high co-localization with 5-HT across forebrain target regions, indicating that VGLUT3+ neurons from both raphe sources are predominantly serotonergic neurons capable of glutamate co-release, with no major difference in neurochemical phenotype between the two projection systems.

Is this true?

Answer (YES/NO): NO